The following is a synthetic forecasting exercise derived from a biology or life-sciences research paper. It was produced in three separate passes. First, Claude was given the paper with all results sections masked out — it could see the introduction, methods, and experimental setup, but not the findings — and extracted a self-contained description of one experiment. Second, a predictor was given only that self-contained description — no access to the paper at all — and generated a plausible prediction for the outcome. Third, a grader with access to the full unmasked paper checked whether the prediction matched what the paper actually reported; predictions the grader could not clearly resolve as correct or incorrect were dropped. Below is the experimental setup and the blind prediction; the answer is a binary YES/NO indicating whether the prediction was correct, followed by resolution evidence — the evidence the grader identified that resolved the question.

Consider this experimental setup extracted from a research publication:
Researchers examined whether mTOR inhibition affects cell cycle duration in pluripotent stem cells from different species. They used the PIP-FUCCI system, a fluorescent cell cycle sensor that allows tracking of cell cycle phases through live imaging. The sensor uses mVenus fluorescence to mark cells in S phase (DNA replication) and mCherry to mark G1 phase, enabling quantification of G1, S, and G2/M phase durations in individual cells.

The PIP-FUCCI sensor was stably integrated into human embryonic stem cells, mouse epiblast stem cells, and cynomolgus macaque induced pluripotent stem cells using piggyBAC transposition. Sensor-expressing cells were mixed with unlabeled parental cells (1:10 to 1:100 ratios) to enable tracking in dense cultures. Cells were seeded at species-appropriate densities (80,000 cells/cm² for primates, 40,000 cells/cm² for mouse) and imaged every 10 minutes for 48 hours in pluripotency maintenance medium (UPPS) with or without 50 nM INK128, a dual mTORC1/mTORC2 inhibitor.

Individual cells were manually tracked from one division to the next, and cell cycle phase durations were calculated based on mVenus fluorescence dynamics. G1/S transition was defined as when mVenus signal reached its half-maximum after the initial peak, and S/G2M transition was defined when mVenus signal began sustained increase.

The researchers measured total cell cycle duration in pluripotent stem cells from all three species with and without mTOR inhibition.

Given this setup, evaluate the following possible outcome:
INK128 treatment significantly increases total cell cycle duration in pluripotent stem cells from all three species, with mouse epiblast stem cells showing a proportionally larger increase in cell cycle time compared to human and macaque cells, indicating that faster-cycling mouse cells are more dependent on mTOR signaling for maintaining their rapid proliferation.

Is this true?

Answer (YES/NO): NO